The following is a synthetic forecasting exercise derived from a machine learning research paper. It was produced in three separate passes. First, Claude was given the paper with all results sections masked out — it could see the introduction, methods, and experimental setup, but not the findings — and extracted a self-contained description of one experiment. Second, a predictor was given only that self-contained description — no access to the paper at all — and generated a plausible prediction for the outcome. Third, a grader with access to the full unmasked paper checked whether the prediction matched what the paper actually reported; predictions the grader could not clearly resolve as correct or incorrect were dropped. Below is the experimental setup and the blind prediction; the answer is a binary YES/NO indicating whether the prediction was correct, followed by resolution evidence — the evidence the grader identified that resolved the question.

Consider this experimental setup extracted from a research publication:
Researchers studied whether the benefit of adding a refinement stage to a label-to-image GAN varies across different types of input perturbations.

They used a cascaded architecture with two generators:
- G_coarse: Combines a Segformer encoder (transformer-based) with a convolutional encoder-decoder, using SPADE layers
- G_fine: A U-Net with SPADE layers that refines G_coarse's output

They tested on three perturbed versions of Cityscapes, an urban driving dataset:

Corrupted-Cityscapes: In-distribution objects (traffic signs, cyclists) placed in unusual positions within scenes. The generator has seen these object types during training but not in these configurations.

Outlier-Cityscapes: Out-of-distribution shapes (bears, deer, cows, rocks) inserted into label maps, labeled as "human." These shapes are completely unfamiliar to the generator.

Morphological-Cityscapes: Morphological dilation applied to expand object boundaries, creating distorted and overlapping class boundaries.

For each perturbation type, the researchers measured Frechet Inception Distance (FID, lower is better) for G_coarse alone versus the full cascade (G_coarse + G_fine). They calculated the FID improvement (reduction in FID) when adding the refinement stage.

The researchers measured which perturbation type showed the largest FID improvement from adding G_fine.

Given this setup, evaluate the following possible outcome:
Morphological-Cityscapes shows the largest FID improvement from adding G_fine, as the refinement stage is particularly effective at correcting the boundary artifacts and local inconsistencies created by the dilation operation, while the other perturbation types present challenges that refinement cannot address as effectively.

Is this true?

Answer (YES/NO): NO